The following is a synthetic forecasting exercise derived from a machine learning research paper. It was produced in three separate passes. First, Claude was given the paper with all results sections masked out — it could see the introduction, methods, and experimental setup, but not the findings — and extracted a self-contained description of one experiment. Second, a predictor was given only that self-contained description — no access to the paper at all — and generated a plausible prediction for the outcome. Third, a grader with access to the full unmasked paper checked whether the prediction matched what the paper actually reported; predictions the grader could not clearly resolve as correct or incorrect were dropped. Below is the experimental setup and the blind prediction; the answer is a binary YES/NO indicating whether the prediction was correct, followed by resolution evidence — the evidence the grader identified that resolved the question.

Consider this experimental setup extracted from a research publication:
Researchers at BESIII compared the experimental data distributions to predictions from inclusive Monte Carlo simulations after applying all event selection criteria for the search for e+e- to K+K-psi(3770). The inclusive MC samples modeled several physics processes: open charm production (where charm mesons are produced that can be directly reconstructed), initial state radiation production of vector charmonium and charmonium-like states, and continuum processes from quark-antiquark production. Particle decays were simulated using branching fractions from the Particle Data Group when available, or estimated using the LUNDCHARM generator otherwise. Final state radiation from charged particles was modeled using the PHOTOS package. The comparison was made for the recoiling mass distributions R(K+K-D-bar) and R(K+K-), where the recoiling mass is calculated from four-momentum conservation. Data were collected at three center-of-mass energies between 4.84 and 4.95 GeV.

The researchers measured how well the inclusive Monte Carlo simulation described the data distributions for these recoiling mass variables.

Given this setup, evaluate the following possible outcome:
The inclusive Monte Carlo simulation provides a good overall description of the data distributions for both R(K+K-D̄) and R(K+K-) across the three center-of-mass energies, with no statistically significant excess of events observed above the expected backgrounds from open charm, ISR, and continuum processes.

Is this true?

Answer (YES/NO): YES